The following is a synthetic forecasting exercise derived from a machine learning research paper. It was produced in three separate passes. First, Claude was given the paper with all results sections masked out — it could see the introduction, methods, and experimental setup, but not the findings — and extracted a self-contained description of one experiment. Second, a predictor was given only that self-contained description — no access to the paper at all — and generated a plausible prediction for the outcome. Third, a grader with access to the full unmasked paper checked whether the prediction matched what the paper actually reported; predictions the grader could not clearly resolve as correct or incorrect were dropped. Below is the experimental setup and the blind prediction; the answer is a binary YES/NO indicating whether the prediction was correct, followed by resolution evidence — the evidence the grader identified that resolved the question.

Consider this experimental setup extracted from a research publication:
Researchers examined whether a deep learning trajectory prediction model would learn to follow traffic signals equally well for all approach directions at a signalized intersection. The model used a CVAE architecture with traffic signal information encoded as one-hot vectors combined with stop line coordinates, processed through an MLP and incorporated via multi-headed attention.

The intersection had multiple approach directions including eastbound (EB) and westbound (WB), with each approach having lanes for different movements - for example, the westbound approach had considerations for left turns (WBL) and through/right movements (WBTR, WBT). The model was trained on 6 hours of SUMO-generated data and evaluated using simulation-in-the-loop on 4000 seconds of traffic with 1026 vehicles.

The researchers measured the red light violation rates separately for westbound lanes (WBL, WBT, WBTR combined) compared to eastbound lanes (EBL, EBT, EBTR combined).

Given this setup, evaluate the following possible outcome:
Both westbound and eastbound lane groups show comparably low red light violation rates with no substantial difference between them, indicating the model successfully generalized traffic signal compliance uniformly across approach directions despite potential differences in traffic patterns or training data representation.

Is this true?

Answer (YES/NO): NO